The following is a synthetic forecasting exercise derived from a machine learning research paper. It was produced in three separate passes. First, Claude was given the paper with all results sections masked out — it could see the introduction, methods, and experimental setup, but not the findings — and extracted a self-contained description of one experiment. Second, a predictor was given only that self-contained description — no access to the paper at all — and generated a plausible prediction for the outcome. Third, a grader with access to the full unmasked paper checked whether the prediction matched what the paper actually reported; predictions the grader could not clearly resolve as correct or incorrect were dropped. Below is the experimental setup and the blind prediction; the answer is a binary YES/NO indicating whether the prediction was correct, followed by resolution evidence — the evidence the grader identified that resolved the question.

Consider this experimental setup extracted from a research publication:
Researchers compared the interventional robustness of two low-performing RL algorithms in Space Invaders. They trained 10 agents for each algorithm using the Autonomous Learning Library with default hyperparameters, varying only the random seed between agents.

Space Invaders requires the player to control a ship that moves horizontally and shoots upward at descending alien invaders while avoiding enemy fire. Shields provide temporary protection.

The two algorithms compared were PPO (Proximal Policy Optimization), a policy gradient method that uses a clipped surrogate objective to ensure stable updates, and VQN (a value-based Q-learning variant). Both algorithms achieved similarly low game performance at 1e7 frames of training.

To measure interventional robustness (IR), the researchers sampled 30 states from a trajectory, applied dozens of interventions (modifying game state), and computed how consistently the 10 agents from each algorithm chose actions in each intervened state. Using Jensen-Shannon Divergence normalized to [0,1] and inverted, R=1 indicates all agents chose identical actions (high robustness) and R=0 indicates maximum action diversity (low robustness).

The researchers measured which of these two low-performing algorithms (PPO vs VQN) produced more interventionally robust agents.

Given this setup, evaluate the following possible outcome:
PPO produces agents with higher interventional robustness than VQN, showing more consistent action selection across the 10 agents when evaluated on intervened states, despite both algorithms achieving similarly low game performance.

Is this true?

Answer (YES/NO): NO